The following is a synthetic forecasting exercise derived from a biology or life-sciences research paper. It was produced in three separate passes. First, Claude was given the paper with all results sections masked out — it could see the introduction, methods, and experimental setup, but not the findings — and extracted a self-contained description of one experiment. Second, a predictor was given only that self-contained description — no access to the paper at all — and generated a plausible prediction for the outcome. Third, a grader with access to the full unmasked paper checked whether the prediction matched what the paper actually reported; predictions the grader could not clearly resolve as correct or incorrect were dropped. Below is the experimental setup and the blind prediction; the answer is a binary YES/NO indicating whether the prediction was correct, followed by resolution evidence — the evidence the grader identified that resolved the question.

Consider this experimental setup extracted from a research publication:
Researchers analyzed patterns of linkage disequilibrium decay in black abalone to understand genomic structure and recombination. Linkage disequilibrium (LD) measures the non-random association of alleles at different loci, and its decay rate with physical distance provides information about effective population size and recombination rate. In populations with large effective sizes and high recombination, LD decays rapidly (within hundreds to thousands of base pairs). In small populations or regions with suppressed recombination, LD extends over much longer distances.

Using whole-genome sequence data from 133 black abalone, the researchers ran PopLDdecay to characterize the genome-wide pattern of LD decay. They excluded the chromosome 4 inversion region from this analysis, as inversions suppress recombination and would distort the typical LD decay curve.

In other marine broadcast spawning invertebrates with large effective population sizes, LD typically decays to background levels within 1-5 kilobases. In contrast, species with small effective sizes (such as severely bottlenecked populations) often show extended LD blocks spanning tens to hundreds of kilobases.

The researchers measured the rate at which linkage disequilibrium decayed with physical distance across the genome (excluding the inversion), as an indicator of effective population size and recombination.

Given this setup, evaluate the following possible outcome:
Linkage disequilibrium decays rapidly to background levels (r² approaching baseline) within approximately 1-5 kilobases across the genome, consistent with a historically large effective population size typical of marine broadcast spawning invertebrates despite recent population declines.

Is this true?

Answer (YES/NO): NO